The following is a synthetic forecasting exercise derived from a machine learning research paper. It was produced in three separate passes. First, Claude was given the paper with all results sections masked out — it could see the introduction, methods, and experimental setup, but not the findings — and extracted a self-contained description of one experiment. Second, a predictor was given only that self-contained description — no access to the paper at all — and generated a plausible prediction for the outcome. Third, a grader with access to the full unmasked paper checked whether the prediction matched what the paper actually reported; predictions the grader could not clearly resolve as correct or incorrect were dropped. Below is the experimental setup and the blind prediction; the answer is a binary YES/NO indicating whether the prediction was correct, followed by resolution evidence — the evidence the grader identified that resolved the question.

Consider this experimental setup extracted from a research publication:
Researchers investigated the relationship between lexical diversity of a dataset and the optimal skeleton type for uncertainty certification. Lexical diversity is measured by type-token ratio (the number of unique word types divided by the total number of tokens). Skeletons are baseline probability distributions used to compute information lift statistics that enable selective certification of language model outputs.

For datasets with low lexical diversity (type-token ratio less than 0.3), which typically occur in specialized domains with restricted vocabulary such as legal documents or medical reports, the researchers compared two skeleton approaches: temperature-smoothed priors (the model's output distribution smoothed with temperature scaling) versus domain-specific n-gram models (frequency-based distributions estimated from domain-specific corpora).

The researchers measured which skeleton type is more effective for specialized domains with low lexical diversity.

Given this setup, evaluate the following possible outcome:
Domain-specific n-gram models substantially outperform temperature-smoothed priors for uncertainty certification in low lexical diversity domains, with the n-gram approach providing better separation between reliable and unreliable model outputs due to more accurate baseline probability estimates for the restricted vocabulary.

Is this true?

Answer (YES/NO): NO